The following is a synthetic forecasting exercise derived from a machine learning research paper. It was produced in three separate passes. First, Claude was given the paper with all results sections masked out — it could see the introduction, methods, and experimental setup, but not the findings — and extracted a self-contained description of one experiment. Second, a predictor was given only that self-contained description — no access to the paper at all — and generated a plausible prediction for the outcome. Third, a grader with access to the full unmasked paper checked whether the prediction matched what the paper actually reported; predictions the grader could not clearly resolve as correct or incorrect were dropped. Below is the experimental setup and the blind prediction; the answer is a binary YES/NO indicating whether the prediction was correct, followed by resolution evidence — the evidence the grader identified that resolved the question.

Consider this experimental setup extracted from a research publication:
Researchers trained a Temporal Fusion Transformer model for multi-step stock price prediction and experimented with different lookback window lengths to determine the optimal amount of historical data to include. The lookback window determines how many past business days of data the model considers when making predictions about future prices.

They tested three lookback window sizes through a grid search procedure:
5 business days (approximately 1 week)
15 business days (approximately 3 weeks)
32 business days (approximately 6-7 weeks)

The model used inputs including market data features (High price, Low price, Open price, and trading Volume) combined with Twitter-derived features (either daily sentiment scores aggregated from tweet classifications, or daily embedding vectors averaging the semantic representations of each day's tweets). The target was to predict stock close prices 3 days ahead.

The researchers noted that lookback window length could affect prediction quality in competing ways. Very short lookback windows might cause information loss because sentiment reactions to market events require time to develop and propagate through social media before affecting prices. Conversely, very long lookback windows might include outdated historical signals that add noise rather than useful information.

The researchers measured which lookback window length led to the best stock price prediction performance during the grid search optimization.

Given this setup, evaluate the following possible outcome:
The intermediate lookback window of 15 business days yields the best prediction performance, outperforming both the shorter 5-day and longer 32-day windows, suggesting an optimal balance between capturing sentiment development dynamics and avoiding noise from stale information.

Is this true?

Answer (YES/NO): YES